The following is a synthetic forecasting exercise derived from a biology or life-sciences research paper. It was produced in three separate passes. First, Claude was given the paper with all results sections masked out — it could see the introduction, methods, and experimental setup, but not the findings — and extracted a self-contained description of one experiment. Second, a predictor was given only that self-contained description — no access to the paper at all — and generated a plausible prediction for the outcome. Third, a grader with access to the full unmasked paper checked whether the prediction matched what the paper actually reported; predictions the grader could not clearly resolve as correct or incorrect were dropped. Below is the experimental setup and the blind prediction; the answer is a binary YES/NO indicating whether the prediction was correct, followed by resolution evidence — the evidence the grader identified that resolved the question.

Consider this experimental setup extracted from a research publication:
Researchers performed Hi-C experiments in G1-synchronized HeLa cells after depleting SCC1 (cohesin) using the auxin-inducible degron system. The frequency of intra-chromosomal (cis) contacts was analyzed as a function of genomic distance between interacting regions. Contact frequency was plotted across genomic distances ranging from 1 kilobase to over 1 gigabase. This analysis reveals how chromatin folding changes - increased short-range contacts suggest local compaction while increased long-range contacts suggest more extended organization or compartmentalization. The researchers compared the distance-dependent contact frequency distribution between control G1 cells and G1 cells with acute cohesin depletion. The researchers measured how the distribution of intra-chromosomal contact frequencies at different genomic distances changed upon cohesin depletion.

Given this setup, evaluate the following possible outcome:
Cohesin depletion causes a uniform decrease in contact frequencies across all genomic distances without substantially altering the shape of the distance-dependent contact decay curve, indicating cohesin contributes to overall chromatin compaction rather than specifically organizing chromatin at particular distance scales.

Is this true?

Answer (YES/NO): NO